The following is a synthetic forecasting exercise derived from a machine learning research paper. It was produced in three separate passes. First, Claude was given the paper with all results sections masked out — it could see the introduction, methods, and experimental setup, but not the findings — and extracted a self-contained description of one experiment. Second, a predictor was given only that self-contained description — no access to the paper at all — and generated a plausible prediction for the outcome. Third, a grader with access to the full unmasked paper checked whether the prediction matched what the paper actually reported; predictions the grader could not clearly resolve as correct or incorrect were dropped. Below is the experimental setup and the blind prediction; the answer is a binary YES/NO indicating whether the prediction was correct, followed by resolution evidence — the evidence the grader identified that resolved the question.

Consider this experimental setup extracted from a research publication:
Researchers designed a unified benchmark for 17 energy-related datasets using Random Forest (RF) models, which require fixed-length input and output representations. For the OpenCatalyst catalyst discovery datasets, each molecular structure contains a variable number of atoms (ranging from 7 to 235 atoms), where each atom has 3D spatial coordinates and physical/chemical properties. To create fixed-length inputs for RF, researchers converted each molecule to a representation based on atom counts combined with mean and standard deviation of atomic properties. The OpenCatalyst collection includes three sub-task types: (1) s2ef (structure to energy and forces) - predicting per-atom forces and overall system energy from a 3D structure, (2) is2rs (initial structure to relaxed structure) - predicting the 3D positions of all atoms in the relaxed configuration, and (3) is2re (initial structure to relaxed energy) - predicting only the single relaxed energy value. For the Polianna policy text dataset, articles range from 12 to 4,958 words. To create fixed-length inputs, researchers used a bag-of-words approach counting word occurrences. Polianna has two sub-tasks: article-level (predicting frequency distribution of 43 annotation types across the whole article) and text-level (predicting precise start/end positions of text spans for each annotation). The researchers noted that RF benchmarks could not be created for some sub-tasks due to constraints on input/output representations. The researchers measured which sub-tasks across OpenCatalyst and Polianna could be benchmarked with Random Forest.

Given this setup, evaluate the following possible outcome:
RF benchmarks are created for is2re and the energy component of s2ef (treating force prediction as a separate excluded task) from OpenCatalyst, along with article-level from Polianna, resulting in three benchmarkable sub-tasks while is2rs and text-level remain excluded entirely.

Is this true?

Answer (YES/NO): YES